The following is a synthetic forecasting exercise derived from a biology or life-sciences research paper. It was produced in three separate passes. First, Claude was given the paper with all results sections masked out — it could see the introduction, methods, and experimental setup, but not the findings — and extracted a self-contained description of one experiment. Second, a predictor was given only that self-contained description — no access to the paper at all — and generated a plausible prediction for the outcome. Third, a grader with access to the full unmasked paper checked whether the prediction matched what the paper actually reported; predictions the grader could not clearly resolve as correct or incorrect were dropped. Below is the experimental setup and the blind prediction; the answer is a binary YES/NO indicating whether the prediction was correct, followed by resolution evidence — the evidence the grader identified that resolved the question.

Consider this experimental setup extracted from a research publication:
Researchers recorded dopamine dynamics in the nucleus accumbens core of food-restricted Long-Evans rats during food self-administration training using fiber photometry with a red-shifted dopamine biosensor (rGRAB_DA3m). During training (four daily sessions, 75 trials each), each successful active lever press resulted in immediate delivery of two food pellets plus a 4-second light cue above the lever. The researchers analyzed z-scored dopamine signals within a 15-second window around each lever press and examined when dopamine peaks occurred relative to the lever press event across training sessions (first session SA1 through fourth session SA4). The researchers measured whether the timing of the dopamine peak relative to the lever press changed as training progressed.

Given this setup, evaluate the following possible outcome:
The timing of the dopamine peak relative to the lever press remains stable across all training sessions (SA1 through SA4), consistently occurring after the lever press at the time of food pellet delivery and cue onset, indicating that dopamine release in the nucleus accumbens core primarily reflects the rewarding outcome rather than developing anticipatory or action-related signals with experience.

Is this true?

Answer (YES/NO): NO